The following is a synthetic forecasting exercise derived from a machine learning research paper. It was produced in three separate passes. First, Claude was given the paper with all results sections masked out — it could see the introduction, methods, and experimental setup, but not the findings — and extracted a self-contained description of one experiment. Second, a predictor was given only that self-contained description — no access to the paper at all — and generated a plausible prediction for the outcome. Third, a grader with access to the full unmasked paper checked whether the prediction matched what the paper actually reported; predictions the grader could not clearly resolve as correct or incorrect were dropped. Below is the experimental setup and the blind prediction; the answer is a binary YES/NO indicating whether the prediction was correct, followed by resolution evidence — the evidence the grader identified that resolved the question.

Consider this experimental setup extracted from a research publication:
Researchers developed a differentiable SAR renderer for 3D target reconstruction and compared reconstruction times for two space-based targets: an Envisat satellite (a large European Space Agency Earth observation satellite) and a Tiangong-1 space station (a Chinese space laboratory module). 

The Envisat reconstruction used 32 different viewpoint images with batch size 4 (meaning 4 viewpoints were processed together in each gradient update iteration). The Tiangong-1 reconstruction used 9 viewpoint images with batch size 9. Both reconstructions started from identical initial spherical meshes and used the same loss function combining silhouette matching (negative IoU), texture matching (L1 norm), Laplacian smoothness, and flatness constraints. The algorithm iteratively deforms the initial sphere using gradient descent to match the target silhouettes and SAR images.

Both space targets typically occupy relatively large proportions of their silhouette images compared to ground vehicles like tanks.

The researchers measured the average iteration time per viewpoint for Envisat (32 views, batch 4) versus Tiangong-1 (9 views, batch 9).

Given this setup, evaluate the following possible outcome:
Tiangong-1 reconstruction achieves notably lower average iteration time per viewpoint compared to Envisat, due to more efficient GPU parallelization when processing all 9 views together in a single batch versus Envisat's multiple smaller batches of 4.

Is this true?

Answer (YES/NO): NO